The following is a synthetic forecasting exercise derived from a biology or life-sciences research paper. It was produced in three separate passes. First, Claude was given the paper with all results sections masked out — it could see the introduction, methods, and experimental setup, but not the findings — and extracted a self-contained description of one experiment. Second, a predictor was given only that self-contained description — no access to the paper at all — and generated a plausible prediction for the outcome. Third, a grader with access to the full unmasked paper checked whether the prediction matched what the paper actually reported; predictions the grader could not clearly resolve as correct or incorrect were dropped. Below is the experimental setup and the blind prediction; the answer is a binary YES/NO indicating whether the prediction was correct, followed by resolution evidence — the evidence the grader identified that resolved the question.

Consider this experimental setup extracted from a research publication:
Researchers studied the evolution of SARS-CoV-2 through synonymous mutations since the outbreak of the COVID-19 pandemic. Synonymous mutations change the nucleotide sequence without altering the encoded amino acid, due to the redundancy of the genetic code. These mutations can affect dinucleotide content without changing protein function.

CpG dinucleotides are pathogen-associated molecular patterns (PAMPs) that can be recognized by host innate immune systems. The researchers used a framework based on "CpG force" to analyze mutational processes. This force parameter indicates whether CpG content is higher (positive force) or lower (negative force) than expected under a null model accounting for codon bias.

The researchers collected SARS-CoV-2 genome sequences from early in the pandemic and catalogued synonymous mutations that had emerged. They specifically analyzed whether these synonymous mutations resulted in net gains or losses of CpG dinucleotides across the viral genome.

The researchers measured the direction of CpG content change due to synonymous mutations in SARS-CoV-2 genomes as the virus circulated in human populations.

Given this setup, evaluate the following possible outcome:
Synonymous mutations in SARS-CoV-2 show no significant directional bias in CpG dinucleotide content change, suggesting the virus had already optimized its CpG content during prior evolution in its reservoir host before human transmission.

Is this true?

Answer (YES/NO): NO